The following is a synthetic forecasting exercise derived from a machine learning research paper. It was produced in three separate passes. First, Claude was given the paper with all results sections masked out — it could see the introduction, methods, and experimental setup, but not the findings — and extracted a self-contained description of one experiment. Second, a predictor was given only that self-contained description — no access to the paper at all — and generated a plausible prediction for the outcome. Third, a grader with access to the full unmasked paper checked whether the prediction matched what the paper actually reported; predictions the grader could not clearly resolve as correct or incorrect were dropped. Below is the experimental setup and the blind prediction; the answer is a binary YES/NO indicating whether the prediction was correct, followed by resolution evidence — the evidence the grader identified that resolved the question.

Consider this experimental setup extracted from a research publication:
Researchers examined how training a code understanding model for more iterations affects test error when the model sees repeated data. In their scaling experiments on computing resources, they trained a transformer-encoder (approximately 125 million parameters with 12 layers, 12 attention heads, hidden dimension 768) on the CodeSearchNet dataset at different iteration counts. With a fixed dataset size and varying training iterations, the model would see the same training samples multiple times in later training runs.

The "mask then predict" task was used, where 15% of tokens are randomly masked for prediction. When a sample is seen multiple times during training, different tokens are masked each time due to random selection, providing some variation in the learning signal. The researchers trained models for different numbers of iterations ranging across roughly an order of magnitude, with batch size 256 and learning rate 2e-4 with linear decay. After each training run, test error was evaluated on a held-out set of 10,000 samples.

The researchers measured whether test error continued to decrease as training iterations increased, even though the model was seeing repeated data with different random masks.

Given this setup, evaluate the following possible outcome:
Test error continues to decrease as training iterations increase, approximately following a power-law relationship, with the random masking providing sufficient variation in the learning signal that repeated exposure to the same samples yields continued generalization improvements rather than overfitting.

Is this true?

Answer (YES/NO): YES